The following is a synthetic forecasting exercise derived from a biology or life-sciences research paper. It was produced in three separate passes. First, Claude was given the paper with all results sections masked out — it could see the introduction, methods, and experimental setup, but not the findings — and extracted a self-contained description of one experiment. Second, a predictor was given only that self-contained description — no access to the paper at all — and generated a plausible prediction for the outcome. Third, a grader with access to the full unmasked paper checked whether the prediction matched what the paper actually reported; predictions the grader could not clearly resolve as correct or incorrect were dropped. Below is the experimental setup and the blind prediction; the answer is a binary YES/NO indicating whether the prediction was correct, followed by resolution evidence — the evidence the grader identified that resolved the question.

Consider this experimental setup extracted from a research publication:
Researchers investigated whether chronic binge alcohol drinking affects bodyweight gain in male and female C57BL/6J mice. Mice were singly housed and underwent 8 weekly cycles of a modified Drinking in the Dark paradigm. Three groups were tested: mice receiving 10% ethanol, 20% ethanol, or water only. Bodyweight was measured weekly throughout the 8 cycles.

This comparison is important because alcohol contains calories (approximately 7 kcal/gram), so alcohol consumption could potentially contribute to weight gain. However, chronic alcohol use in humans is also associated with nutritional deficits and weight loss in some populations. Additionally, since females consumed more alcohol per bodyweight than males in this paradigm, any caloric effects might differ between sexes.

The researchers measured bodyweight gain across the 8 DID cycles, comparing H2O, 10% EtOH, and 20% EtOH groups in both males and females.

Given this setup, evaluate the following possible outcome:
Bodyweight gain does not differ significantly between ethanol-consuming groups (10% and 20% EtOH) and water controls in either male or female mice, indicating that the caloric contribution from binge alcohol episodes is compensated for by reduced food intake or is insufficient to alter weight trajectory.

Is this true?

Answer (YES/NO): YES